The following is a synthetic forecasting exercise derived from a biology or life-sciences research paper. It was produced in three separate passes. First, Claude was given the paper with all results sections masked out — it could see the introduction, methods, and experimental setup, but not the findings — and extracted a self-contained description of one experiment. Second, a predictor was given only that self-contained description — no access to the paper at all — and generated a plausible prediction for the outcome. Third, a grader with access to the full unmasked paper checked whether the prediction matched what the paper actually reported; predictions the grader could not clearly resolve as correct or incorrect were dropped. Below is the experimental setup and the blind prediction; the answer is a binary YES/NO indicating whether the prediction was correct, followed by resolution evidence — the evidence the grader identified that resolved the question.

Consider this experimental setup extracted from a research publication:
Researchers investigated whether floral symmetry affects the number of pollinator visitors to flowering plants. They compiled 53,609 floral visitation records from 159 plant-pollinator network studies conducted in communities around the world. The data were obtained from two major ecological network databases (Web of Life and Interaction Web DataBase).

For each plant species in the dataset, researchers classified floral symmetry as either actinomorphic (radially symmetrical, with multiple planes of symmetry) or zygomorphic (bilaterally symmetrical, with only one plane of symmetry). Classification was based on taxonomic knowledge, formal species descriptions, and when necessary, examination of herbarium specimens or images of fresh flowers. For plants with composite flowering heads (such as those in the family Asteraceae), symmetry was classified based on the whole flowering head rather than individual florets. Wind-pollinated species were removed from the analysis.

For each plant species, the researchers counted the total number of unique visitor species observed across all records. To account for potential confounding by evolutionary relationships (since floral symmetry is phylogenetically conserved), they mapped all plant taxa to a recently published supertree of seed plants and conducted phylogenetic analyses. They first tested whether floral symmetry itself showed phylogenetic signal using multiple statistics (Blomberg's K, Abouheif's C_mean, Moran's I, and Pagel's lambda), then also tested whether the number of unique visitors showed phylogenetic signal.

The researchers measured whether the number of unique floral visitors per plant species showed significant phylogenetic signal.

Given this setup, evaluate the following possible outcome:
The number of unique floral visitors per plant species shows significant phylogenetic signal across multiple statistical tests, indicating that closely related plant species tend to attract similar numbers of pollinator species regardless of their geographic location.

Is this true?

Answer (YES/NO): NO